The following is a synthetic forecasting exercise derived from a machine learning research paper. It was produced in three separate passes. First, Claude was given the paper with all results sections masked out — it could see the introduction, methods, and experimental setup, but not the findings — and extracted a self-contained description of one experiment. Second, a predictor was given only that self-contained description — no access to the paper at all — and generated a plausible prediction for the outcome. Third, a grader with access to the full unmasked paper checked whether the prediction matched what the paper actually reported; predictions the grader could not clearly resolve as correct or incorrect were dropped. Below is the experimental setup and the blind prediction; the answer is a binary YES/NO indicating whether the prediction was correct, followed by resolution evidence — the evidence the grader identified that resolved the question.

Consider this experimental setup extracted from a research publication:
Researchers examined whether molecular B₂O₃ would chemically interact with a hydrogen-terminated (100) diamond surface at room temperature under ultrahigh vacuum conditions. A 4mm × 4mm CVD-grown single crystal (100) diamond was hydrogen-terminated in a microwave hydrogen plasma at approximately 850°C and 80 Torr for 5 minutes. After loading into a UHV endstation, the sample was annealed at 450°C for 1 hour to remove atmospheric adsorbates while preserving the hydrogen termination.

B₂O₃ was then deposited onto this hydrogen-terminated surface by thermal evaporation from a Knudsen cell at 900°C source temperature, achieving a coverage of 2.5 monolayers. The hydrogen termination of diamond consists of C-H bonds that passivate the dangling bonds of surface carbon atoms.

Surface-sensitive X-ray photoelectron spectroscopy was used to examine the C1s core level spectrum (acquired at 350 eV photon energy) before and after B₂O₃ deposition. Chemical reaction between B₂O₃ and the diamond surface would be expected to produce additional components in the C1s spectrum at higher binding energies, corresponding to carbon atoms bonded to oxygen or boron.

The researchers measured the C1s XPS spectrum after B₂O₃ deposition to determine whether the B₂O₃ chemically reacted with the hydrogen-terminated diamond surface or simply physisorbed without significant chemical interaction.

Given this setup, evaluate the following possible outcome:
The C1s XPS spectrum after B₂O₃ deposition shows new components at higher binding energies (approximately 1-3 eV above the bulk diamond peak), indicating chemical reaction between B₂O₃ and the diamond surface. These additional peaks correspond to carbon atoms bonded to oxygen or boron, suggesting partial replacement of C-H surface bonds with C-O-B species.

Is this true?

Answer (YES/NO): NO